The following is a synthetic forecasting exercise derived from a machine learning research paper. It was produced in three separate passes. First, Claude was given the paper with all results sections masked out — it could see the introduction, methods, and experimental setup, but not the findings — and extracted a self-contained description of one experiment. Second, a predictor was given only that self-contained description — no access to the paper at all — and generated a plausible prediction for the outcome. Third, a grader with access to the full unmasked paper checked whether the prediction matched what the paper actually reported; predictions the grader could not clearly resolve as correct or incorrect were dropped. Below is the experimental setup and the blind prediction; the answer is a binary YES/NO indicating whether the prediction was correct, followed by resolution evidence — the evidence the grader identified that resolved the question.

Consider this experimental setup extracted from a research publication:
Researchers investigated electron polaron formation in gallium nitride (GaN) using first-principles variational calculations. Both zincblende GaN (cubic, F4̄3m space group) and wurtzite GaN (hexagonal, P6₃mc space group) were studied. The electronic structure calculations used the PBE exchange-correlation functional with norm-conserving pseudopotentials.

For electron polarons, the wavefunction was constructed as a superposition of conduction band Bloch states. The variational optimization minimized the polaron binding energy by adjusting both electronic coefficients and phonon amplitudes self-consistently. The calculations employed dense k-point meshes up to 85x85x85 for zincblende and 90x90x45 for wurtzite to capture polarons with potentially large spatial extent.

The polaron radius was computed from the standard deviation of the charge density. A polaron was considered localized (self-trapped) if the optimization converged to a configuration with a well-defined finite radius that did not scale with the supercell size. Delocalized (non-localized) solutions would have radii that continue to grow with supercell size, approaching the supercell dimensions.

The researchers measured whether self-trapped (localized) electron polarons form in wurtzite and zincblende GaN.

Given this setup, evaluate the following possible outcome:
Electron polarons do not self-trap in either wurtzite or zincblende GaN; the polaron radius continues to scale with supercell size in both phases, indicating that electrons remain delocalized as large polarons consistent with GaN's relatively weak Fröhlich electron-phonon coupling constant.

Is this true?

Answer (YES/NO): YES